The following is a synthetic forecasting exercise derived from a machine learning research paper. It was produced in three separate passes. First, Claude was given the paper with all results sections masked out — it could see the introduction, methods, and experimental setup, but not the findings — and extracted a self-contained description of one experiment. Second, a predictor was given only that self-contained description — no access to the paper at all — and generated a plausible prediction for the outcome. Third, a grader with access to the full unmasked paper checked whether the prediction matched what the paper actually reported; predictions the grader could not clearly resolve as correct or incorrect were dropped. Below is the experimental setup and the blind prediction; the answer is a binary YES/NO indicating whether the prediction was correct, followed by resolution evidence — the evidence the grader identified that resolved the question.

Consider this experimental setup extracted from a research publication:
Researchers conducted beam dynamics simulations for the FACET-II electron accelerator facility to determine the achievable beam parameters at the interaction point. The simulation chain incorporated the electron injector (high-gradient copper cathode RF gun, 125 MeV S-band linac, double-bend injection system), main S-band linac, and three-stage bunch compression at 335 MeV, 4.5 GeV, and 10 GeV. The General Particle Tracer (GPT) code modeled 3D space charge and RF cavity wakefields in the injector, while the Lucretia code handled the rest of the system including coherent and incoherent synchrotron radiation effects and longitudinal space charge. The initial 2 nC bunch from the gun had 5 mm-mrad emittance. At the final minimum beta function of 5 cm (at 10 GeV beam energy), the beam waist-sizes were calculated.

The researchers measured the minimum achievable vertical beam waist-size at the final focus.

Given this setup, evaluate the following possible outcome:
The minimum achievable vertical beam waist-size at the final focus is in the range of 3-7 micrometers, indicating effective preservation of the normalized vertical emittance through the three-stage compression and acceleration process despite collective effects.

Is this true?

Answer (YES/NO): YES